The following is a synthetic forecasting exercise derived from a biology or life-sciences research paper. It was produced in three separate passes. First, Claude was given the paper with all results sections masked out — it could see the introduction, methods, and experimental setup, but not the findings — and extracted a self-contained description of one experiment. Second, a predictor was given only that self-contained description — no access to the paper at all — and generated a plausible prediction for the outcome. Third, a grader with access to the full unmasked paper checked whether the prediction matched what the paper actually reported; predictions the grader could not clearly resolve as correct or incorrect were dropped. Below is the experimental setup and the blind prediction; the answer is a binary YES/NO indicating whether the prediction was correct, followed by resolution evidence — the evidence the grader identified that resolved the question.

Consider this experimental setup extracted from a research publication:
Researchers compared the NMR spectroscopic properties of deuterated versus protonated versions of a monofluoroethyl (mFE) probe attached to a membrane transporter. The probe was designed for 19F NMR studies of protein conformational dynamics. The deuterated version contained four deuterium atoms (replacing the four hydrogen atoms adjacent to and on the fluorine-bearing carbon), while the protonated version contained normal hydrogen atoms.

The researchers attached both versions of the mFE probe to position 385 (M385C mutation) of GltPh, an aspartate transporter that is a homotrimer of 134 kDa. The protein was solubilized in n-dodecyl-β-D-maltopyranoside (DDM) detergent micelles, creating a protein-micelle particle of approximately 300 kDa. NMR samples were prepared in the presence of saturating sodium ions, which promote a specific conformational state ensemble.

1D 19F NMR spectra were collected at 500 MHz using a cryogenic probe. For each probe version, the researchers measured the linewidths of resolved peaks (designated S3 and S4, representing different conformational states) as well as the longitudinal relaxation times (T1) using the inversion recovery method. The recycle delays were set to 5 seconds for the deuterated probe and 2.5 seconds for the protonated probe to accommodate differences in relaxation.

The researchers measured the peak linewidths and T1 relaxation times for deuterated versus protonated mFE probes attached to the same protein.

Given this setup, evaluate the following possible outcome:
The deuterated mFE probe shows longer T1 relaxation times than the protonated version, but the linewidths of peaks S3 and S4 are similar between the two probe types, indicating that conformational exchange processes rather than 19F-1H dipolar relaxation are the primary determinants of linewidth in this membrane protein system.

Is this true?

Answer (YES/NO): NO